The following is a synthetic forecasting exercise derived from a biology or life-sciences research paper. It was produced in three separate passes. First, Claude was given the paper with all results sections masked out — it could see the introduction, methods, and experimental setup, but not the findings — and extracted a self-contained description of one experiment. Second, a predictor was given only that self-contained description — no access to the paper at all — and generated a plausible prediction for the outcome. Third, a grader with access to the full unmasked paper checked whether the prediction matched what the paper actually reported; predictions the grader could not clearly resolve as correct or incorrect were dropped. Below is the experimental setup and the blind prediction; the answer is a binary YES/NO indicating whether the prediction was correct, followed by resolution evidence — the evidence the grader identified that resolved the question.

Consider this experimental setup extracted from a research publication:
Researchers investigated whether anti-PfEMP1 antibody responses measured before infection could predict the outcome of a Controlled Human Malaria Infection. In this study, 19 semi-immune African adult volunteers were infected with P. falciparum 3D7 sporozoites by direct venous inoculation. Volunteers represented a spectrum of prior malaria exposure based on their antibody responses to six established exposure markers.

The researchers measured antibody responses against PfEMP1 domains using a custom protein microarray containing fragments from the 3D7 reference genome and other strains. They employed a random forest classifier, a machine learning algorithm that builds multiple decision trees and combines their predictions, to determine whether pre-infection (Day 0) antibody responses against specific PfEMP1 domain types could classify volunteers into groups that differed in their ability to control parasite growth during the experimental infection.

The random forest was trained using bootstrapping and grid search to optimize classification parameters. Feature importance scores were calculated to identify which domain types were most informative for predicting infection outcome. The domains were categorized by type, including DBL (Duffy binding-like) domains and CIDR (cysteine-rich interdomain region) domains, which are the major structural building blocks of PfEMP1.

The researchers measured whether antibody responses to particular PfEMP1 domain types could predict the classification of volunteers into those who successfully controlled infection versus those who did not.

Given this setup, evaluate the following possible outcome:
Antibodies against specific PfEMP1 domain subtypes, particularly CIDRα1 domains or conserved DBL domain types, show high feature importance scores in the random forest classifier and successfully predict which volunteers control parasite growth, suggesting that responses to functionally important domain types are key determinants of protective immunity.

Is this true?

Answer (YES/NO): NO